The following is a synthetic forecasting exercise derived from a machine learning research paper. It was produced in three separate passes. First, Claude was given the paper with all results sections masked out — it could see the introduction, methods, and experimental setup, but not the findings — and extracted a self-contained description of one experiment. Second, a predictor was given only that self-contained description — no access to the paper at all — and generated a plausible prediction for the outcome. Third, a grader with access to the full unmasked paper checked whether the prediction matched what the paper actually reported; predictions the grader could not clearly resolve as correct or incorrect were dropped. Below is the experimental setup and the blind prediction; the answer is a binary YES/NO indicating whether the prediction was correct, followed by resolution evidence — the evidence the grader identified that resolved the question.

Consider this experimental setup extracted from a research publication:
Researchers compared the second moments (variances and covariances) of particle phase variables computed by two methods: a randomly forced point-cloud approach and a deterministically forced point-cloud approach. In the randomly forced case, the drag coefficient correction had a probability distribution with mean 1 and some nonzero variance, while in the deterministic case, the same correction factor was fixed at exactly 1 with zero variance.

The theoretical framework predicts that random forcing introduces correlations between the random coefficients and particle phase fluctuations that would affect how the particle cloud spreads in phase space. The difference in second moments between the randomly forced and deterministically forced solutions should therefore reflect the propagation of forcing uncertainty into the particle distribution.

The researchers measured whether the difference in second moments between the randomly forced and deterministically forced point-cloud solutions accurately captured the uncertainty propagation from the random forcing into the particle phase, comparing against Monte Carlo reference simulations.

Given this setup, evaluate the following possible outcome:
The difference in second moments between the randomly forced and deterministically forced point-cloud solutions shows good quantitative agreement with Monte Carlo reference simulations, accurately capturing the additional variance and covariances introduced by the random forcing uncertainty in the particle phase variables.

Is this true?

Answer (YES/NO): YES